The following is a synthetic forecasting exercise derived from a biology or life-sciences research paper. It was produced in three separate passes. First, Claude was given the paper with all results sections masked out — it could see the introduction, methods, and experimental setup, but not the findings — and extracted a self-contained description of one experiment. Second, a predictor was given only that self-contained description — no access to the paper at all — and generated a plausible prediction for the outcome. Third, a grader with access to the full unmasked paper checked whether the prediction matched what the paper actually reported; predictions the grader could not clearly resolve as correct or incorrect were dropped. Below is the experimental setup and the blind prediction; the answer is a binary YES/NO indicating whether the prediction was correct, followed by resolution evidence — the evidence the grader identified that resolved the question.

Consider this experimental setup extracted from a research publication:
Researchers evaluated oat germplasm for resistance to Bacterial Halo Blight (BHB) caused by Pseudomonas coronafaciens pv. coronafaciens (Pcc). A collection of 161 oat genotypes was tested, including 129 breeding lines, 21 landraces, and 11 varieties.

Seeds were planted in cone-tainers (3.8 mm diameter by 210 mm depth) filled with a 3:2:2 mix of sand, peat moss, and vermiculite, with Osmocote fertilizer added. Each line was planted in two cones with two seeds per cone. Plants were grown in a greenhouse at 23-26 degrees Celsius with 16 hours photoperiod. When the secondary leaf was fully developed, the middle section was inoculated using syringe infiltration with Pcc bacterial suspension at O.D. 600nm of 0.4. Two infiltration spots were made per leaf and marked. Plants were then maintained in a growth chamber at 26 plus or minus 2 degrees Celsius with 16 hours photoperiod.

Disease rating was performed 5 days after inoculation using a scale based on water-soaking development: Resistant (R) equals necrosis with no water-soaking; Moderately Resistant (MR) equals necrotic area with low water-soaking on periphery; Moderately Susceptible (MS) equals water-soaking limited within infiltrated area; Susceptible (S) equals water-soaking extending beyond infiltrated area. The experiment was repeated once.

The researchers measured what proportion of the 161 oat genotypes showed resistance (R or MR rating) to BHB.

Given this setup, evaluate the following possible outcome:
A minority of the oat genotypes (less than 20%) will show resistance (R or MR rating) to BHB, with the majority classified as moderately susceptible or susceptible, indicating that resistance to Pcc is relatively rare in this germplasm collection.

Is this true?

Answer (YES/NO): YES